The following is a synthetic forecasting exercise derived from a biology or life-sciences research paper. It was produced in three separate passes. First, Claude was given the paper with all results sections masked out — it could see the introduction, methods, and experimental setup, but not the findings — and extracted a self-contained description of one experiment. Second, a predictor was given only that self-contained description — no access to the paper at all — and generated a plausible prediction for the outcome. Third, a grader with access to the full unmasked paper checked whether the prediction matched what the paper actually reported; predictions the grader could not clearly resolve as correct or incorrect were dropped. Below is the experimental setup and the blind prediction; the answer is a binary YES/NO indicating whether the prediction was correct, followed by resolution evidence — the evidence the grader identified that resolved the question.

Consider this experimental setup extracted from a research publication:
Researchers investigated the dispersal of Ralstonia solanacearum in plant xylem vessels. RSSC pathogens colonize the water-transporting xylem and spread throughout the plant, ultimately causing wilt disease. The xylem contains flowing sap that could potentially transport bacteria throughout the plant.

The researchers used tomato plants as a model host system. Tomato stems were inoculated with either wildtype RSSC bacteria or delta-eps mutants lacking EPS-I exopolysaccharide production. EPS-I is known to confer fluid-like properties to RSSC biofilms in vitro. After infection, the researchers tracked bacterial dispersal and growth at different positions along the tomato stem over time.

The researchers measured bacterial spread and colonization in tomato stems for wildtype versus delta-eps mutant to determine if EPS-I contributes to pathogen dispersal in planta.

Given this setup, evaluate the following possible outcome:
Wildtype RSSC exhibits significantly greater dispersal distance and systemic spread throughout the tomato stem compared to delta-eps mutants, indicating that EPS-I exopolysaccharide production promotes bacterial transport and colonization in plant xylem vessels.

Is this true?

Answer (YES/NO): YES